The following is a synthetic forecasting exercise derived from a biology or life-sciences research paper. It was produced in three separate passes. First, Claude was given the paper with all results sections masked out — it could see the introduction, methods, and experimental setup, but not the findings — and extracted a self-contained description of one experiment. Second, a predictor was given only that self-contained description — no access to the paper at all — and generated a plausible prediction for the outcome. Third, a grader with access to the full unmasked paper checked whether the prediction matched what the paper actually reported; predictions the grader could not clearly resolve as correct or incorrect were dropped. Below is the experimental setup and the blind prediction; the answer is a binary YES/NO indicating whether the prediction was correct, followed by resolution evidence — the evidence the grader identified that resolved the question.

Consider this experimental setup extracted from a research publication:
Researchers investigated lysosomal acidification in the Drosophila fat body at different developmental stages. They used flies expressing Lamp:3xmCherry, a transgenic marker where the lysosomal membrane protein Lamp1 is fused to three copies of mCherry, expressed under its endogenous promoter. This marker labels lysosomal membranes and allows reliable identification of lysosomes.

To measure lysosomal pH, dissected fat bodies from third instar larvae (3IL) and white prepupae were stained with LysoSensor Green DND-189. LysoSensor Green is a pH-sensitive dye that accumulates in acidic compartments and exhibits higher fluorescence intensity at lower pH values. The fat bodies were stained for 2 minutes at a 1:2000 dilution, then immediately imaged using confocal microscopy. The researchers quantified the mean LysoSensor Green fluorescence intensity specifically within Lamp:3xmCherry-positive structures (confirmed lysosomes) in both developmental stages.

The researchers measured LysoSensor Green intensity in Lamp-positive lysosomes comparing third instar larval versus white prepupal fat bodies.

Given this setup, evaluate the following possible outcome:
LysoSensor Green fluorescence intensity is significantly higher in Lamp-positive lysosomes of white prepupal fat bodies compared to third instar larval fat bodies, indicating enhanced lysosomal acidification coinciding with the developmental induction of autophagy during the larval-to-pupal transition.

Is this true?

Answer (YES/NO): NO